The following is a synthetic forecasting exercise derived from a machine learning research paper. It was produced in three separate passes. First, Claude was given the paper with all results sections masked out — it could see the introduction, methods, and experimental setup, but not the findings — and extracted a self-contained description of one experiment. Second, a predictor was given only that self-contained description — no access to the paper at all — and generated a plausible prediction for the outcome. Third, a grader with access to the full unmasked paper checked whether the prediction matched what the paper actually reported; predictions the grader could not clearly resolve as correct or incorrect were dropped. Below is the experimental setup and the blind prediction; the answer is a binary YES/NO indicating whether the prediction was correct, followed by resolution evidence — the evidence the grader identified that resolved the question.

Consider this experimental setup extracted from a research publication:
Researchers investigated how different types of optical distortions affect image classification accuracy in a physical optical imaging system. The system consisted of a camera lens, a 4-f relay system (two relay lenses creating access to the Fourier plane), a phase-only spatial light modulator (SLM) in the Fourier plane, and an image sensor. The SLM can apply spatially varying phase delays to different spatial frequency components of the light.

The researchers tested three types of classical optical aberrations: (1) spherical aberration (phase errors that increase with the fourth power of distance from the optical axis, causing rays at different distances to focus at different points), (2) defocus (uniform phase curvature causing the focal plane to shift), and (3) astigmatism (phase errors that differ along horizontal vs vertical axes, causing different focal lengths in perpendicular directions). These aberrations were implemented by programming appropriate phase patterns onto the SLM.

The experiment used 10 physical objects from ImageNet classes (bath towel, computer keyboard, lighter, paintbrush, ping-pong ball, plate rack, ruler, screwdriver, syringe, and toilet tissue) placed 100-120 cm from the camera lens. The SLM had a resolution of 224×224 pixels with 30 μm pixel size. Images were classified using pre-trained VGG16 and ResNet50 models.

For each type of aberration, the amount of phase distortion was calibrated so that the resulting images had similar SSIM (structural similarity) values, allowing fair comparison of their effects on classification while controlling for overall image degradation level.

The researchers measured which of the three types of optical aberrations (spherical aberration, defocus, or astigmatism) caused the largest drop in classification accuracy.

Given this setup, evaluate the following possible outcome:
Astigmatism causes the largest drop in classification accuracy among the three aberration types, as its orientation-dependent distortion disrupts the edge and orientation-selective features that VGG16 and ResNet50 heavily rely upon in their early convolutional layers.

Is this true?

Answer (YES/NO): NO